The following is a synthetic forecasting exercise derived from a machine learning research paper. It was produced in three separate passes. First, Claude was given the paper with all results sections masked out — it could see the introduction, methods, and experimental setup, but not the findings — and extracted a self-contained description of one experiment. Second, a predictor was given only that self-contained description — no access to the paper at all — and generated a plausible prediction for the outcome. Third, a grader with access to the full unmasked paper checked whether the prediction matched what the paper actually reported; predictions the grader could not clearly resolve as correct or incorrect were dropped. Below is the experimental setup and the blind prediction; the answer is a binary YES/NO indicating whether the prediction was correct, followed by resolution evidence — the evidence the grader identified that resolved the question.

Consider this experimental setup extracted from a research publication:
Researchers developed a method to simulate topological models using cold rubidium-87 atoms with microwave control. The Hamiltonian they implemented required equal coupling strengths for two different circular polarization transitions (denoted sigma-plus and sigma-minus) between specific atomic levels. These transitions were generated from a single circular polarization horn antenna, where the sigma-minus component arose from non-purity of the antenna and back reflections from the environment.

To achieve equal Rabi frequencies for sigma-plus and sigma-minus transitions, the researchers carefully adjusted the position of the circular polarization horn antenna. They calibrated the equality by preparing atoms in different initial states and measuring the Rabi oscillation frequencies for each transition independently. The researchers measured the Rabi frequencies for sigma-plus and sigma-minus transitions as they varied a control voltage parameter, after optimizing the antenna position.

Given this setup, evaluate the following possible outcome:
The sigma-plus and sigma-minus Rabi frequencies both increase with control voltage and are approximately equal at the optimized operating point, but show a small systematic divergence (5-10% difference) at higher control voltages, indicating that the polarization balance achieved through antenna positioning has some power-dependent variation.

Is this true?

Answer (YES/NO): NO